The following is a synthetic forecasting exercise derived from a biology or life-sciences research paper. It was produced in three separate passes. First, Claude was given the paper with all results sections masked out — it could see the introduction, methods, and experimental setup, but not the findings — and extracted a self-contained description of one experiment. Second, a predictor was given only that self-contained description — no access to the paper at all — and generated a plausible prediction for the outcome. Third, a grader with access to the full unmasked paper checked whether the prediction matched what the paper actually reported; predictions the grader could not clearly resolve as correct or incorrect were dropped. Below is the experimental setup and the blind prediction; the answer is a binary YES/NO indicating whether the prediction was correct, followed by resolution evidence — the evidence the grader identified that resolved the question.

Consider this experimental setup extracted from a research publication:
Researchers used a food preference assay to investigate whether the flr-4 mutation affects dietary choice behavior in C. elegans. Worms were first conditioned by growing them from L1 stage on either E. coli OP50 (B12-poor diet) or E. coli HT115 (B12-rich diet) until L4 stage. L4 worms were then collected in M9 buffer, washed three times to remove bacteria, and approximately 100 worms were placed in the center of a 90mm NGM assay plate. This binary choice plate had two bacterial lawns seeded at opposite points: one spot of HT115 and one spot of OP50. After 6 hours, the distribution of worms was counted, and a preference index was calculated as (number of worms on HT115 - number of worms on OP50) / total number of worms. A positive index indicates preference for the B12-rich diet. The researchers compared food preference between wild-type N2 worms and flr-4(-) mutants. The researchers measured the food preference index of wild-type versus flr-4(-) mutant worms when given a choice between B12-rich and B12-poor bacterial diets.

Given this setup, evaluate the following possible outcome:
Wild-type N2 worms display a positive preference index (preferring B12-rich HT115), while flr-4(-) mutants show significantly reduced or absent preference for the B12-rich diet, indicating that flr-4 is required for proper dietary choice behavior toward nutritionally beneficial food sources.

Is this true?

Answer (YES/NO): NO